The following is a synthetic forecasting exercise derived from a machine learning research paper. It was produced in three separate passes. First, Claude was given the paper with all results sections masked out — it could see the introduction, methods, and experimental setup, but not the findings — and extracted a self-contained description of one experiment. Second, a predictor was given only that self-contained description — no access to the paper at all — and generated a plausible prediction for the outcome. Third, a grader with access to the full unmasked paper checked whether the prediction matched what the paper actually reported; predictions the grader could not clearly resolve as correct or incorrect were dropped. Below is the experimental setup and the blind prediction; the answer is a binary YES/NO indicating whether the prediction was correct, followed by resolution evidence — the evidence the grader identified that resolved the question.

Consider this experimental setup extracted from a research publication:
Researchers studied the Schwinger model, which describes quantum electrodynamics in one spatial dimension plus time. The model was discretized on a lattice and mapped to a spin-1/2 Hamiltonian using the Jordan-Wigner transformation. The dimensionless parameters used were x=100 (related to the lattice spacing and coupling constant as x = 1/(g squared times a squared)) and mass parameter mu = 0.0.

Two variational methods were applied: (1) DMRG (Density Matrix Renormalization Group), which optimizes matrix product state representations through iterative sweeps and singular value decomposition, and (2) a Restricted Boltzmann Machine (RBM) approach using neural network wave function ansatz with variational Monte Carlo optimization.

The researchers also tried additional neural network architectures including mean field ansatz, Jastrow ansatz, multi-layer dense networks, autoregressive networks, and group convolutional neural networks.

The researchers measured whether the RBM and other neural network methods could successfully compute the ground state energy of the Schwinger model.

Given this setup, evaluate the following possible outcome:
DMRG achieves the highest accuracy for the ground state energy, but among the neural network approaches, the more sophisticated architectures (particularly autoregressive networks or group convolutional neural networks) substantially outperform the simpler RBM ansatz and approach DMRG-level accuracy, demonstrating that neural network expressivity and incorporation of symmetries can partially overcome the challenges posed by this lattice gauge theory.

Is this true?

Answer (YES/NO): NO